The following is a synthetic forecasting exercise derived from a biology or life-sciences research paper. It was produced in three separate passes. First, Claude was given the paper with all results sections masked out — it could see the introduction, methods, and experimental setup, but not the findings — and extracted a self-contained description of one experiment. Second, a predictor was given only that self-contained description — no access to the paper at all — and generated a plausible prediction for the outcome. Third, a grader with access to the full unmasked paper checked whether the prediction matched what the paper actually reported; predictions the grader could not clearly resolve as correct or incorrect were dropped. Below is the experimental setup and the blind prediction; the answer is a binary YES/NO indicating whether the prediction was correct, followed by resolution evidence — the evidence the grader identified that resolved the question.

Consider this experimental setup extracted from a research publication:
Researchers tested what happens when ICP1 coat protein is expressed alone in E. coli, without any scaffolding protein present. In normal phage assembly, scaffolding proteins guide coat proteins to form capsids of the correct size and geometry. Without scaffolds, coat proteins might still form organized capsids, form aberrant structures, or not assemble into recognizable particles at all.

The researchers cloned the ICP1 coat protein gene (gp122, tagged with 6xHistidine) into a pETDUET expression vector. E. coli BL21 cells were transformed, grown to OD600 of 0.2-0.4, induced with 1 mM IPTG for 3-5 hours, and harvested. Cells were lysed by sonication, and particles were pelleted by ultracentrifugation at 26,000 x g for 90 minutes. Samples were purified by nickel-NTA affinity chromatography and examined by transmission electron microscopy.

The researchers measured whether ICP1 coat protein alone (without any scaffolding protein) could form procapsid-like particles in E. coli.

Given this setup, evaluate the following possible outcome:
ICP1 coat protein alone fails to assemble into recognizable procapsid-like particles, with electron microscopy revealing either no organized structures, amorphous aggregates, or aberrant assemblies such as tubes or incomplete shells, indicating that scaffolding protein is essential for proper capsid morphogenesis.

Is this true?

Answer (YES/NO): YES